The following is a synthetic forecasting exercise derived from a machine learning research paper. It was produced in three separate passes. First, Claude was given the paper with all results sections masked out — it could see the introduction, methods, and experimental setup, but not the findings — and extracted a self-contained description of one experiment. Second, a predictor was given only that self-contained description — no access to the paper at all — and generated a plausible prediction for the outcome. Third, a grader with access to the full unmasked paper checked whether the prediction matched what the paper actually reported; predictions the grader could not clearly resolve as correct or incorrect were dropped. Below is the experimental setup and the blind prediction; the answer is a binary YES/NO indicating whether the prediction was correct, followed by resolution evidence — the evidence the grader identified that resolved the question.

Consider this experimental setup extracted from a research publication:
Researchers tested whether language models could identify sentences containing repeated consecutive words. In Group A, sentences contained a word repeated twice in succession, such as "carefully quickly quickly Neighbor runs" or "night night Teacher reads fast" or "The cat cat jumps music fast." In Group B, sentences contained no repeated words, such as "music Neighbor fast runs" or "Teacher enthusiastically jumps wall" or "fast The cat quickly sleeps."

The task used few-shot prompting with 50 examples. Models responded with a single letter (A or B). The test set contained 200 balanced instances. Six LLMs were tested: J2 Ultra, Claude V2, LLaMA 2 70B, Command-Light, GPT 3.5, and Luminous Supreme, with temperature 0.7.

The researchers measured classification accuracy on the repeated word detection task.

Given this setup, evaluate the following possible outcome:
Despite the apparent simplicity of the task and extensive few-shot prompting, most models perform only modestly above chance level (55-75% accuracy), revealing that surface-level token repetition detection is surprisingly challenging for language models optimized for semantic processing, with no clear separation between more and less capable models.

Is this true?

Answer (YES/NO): NO